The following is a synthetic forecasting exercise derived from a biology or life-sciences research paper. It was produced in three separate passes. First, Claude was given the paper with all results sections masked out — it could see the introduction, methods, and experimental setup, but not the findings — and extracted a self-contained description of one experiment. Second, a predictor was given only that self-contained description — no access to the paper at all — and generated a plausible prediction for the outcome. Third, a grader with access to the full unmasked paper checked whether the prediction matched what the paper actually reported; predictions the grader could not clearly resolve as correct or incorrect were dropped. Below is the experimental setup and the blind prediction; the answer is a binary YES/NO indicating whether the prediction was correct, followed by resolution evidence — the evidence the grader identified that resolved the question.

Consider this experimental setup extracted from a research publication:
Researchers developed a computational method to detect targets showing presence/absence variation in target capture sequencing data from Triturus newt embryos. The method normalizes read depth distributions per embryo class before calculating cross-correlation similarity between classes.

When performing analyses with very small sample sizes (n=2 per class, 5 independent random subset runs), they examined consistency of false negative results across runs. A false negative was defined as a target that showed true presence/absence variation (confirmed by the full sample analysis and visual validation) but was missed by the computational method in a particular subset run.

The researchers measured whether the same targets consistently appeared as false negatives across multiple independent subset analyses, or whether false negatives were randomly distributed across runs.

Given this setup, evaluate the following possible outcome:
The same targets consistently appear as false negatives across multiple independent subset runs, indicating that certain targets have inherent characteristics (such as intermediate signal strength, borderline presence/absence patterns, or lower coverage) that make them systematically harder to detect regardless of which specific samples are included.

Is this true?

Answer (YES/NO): NO